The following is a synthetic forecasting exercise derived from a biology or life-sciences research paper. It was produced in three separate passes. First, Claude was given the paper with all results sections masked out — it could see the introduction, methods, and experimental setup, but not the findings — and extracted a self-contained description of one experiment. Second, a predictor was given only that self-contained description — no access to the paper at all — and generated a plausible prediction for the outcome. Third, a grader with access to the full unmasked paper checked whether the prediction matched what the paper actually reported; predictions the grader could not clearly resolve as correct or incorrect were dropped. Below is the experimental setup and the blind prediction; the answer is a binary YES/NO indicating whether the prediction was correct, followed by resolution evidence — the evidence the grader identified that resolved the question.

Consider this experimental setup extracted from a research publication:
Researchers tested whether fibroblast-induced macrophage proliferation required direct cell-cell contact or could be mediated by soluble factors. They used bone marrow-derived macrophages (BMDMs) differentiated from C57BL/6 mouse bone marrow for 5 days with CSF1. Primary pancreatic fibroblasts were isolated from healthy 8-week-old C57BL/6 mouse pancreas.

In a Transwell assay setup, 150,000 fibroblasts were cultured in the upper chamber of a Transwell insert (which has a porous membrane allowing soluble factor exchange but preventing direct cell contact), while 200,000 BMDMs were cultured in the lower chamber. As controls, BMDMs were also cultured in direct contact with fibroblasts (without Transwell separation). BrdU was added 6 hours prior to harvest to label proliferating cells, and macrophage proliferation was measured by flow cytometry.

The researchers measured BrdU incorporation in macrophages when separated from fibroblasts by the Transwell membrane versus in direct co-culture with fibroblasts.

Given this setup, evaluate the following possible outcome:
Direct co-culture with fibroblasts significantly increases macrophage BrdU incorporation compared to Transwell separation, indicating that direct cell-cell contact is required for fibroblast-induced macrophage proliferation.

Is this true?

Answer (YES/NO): NO